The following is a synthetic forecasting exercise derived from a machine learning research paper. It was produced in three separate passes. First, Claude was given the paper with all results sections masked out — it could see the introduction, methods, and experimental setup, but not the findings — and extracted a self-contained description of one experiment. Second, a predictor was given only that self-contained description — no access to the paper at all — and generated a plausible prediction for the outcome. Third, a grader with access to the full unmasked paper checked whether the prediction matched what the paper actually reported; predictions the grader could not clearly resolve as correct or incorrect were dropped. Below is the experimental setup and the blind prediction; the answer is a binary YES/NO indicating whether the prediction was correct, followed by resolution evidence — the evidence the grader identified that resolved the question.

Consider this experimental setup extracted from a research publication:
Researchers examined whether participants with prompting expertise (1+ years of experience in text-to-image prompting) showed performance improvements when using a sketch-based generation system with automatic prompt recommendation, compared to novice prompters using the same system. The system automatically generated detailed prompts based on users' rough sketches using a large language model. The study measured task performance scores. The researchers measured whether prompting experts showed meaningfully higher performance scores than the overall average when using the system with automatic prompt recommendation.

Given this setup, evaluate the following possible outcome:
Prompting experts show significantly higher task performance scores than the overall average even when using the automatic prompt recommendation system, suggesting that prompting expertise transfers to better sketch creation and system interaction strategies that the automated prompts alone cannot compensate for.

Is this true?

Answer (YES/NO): NO